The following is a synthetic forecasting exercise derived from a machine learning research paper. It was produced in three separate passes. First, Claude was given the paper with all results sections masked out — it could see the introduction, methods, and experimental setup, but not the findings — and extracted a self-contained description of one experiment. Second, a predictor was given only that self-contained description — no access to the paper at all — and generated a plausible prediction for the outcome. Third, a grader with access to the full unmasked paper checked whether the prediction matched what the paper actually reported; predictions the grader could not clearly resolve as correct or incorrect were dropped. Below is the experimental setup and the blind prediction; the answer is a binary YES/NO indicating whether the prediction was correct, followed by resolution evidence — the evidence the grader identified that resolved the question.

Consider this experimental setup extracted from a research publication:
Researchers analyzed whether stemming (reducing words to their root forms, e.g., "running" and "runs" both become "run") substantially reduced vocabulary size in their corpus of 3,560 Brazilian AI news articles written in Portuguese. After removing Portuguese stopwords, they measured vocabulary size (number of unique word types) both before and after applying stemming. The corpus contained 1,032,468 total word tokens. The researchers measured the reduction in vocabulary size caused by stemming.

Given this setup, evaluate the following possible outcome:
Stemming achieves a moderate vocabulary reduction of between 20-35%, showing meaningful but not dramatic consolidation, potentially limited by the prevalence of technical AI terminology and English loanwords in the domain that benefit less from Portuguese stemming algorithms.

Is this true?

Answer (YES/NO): NO